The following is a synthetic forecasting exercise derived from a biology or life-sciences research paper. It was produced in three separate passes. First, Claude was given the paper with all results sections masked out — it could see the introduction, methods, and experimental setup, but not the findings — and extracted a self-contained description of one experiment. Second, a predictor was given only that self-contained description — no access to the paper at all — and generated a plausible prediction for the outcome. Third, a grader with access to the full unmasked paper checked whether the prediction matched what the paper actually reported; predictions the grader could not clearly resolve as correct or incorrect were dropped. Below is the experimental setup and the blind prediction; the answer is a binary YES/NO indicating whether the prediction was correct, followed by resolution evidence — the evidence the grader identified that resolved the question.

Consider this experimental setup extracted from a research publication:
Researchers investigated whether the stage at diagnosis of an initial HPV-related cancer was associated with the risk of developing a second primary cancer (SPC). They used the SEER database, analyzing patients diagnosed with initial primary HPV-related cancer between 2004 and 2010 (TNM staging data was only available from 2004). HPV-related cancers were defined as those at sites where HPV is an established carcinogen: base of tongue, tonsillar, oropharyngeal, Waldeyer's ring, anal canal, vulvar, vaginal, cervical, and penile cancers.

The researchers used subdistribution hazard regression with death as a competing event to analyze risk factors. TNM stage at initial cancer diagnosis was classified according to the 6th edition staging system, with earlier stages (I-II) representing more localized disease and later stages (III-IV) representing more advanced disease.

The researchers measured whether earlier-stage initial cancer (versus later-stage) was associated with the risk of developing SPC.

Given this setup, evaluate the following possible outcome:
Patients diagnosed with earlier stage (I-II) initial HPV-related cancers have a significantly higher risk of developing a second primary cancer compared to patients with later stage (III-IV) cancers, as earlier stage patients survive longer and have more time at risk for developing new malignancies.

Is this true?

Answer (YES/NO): YES